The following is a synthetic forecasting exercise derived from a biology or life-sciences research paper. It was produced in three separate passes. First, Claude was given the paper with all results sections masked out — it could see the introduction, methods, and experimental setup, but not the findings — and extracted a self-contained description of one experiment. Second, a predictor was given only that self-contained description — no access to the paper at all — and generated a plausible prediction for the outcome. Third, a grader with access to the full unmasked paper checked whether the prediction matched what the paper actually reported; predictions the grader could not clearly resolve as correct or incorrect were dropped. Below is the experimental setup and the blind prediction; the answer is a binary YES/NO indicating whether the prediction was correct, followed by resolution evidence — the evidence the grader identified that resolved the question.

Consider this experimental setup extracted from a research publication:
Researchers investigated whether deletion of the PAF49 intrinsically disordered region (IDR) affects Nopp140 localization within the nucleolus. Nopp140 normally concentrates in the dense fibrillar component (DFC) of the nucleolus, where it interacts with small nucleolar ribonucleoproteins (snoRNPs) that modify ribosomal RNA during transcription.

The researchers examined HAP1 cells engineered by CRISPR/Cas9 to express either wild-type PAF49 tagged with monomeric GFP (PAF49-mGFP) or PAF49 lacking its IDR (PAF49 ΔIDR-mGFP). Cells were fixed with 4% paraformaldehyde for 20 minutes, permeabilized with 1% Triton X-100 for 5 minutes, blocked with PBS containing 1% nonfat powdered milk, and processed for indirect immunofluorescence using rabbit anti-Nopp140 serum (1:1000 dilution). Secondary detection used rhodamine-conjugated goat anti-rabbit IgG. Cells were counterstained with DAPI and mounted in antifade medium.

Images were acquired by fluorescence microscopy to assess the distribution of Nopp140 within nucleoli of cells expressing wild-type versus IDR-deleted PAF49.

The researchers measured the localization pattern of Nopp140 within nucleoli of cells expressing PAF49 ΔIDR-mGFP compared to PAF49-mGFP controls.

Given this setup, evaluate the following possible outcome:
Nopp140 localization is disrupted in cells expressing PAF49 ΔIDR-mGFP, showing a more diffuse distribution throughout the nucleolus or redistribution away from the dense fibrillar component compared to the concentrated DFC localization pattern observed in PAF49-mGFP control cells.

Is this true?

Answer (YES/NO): NO